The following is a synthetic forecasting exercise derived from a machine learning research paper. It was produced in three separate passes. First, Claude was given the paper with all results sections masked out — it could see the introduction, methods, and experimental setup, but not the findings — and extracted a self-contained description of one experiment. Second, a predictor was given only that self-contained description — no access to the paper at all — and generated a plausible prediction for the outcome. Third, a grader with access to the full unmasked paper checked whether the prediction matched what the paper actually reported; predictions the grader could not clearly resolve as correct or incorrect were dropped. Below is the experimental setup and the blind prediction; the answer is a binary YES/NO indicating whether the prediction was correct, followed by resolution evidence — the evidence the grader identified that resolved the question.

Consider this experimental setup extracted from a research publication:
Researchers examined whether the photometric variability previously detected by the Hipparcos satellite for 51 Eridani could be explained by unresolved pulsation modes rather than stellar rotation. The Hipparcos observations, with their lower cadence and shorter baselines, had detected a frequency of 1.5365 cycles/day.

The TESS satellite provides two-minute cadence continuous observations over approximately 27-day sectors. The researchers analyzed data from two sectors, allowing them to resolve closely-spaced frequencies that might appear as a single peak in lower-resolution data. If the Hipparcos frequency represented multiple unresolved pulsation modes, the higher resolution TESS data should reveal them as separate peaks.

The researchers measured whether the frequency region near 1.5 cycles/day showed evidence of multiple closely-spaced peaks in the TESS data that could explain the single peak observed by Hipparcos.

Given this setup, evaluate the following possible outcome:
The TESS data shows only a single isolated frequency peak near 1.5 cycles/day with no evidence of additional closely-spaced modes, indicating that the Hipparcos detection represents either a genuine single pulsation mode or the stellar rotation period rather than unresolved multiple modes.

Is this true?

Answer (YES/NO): NO